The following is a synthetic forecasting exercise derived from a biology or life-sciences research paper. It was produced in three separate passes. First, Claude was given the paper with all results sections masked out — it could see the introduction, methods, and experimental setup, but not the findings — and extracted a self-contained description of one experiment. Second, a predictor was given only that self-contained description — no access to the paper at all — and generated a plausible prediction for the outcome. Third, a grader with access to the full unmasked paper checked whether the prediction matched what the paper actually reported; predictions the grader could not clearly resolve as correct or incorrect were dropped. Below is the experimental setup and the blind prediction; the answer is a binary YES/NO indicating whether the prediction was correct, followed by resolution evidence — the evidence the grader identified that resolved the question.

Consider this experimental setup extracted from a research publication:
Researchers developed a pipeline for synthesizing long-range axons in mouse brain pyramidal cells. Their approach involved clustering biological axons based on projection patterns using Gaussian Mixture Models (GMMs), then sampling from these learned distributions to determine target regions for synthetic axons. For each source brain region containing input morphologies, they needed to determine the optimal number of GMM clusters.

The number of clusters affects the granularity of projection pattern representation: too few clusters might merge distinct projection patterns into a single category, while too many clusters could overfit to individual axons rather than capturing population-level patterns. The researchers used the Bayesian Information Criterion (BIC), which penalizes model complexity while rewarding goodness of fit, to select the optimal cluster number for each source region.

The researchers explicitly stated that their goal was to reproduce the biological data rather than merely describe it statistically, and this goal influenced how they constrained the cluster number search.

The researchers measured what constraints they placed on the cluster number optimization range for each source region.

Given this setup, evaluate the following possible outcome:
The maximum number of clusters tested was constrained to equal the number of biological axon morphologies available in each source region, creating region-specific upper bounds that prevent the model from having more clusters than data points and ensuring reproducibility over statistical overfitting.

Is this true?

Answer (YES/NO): YES